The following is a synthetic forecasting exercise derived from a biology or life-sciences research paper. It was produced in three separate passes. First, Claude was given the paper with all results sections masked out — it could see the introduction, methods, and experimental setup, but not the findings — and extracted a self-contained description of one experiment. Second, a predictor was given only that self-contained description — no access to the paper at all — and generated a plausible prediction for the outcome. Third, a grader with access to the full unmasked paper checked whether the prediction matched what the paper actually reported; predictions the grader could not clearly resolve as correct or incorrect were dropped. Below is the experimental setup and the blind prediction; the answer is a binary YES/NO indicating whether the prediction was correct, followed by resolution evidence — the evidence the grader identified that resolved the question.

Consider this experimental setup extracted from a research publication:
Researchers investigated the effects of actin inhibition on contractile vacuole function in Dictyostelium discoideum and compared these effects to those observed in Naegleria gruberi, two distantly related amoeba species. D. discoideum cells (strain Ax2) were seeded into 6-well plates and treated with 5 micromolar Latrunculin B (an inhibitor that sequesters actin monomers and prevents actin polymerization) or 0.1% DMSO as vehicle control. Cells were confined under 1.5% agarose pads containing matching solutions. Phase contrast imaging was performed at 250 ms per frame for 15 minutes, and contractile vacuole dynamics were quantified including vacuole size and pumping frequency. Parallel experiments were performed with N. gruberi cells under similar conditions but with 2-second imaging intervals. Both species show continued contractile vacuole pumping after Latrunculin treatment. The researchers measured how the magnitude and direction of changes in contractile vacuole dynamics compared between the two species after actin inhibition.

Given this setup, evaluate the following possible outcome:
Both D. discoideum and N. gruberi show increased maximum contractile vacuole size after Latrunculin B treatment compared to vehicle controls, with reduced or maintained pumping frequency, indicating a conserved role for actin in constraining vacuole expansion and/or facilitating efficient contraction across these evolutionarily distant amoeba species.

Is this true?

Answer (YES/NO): NO